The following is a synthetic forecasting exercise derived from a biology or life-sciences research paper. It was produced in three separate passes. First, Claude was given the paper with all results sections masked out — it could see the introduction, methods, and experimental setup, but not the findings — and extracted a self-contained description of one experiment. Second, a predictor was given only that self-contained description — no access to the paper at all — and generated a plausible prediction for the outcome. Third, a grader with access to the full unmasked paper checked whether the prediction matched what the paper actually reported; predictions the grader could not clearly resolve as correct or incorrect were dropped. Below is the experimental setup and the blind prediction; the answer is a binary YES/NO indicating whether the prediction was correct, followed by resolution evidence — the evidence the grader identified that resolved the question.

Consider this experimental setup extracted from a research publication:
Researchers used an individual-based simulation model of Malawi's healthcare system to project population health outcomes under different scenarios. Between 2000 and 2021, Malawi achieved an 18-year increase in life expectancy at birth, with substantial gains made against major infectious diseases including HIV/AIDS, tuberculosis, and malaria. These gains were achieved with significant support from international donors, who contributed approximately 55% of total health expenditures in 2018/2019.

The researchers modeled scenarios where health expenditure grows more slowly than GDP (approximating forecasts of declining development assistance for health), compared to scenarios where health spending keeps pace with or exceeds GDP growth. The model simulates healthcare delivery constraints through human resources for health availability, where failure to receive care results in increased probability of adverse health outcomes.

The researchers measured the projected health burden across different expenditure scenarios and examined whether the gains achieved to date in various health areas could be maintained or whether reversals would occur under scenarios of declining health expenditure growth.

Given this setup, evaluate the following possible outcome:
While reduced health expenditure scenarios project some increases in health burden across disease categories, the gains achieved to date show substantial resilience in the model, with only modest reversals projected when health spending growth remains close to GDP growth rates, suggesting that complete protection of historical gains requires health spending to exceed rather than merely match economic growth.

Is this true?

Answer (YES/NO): NO